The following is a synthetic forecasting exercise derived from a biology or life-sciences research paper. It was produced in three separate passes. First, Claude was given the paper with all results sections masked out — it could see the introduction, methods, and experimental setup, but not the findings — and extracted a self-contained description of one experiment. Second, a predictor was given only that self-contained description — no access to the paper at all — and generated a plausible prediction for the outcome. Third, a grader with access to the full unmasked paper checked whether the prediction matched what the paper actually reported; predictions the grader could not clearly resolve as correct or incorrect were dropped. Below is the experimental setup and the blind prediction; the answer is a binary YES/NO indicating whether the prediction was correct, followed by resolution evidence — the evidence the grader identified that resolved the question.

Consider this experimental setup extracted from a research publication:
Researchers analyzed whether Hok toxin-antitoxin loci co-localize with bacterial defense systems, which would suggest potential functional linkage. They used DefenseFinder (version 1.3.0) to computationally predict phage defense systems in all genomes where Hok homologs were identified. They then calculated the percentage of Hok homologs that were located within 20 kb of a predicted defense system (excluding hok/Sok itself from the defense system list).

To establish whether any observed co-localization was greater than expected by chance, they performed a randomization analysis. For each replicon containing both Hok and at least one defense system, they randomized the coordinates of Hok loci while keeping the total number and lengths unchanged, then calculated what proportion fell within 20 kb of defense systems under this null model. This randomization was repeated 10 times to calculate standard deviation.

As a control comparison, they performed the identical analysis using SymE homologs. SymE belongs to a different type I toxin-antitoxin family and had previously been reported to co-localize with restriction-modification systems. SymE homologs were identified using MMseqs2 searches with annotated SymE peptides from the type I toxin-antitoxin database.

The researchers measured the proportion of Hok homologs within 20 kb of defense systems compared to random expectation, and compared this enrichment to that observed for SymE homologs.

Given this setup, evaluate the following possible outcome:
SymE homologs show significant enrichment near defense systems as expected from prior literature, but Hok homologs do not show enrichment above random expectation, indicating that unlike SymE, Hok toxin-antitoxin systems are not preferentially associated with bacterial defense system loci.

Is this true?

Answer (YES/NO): YES